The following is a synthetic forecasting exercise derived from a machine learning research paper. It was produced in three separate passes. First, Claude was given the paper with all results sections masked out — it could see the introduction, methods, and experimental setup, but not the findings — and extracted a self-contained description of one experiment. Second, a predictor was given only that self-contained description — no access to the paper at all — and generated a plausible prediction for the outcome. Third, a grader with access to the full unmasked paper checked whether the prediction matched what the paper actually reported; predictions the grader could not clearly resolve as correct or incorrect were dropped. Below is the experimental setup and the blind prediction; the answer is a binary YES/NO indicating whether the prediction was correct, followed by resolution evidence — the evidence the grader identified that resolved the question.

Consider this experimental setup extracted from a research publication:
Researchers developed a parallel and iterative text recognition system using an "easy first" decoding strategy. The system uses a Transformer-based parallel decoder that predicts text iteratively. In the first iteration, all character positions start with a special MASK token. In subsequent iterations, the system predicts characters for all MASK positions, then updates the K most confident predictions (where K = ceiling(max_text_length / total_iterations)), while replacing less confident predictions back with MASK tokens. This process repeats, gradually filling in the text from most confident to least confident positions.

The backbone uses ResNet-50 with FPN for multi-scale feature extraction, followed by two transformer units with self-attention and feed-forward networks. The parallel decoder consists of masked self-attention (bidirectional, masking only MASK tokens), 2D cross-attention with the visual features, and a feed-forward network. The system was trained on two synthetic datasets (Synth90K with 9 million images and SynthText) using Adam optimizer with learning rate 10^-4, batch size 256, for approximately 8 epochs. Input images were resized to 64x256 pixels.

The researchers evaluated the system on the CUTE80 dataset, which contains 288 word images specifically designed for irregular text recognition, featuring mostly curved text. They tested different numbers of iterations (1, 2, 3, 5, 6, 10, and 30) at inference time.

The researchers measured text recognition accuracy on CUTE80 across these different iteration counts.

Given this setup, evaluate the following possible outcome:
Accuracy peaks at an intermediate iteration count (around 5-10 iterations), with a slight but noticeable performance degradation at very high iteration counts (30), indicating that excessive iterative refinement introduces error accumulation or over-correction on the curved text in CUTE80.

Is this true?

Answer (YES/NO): NO